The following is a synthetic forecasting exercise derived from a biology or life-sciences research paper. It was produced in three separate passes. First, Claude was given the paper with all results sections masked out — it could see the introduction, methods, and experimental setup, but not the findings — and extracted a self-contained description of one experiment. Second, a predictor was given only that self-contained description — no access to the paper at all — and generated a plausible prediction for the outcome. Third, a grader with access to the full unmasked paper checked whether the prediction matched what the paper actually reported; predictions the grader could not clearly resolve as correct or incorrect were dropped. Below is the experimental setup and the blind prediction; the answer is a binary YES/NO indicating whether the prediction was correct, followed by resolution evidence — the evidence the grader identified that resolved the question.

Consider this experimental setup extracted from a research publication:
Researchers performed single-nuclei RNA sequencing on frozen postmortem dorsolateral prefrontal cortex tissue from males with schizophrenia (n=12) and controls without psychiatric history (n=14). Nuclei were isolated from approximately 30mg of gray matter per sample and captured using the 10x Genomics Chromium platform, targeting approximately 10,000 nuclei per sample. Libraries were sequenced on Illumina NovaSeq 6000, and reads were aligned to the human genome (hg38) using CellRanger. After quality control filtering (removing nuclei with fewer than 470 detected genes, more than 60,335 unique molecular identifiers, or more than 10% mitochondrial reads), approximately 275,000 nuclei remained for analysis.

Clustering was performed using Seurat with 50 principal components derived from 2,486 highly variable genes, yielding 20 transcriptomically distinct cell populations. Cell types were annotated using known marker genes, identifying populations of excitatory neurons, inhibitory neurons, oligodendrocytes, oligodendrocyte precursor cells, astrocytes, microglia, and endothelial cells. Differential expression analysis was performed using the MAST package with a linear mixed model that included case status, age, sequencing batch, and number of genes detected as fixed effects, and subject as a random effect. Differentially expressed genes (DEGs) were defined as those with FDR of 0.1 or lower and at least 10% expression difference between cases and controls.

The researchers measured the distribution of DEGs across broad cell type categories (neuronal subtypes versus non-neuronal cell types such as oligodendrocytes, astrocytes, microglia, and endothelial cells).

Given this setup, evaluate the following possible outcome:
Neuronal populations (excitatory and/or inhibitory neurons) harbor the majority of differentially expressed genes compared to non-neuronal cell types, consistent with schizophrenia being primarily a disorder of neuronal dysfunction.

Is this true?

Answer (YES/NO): YES